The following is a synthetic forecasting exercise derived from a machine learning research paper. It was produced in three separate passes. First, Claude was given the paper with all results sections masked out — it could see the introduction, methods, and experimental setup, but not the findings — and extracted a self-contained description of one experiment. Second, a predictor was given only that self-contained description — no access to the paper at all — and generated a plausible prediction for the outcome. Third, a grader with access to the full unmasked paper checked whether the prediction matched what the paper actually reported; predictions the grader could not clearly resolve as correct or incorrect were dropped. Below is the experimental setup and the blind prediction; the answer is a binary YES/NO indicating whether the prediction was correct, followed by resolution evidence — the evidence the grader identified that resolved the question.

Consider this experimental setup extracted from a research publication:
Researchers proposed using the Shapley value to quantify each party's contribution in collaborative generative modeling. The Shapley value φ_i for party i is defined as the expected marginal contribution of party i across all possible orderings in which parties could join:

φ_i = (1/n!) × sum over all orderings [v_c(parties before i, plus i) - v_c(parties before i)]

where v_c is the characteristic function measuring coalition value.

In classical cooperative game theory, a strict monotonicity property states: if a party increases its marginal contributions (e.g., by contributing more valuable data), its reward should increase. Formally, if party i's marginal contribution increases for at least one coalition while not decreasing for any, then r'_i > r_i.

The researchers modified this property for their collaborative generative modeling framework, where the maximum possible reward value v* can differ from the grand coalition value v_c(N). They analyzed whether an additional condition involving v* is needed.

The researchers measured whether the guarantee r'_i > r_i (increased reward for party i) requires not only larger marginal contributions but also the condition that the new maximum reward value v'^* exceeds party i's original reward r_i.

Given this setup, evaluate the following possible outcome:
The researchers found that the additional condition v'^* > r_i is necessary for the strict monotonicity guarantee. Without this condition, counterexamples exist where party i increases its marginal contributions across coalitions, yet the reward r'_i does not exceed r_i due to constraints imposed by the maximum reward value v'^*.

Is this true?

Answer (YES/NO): NO